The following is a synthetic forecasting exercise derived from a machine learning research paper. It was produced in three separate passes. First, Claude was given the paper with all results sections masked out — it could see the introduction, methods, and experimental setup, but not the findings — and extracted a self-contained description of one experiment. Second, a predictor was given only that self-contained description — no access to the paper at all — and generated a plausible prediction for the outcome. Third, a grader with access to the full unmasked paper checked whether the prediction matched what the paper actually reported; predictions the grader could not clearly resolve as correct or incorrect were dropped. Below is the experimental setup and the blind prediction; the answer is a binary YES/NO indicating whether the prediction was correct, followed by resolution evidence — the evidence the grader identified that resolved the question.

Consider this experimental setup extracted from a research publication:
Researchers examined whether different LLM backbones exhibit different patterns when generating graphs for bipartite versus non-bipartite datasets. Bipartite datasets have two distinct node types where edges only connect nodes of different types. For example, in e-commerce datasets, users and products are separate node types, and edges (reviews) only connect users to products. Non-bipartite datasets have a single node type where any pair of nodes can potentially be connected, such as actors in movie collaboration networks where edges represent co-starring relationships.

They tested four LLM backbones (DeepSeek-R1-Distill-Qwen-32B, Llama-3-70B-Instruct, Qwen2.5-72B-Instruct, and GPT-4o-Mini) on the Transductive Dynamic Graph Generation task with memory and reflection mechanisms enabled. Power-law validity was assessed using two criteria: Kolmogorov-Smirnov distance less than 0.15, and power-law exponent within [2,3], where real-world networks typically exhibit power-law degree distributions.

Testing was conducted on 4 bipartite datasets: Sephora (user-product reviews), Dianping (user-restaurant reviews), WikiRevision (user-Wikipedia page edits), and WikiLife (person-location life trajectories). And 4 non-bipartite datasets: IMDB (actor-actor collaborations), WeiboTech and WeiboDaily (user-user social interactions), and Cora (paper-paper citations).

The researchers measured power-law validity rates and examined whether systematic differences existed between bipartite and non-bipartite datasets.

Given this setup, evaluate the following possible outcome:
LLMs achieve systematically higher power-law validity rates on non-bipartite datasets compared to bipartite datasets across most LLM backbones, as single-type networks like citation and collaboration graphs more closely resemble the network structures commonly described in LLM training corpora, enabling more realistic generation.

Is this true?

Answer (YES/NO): NO